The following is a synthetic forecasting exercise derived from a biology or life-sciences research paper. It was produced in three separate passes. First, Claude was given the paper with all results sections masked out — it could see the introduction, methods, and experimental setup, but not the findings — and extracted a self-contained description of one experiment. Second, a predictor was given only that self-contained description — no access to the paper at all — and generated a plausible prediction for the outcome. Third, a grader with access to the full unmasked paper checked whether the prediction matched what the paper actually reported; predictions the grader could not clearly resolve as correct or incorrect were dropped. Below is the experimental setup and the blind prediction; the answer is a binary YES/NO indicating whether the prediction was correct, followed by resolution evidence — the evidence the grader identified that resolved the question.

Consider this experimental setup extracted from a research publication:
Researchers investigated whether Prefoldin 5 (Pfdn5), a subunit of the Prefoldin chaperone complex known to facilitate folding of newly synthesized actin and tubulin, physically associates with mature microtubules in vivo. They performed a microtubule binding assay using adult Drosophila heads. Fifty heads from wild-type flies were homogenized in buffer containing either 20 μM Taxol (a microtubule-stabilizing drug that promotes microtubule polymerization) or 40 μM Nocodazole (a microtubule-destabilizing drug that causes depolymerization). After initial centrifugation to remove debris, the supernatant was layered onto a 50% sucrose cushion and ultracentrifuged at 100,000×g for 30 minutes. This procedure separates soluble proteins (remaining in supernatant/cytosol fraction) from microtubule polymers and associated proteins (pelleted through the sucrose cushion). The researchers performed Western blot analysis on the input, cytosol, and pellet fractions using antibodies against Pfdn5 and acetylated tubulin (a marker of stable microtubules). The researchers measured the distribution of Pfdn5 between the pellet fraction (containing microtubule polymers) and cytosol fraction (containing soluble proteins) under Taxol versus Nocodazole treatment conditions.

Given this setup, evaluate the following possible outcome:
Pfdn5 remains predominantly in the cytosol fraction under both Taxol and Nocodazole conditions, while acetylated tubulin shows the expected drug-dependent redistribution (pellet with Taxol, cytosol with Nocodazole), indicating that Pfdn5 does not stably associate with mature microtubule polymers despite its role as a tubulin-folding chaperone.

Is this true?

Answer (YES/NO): NO